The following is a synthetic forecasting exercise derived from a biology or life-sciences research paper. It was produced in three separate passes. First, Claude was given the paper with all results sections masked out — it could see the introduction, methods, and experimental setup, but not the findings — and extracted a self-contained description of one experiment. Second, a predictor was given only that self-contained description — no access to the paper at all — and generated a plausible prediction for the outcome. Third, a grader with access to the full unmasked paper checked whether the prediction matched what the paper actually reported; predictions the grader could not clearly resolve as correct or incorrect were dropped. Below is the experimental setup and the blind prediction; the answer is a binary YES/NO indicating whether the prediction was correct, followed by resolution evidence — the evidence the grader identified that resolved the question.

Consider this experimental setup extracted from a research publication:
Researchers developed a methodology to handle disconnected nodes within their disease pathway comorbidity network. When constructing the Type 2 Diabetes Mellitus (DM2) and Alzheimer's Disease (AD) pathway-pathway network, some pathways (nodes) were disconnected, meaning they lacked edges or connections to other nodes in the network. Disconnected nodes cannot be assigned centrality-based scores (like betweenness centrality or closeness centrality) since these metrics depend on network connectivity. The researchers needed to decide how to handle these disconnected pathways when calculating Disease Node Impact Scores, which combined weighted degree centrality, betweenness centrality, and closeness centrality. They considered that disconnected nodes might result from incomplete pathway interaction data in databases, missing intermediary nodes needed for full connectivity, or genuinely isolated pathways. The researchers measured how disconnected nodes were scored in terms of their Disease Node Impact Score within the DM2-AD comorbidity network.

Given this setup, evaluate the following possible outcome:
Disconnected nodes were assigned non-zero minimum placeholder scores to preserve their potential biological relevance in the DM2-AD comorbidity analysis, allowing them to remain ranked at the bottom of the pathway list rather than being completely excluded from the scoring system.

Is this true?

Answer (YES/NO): YES